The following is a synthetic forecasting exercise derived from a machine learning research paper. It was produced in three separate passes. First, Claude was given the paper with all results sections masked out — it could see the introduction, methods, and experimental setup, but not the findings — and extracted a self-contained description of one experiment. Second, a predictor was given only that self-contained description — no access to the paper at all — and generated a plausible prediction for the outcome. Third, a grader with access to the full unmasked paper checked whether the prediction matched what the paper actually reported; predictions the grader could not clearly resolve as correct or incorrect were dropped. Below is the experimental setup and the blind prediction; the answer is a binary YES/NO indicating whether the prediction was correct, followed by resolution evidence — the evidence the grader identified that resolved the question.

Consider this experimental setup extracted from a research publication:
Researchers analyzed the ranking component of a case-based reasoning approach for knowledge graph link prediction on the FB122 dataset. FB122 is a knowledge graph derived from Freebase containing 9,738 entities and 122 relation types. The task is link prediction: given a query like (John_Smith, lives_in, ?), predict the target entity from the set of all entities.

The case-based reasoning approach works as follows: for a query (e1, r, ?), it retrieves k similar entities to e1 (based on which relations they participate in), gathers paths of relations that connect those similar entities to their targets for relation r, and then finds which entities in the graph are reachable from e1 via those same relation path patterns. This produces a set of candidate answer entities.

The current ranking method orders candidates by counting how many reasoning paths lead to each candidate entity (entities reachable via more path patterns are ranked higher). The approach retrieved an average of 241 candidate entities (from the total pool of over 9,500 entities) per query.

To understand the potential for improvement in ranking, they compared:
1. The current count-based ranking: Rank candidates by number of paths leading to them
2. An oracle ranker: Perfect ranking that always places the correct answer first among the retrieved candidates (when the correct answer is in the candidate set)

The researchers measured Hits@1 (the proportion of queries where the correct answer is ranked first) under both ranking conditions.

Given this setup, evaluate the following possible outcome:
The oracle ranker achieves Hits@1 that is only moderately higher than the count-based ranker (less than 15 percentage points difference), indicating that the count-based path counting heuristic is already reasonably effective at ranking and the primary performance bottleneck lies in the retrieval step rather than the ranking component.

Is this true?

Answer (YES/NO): NO